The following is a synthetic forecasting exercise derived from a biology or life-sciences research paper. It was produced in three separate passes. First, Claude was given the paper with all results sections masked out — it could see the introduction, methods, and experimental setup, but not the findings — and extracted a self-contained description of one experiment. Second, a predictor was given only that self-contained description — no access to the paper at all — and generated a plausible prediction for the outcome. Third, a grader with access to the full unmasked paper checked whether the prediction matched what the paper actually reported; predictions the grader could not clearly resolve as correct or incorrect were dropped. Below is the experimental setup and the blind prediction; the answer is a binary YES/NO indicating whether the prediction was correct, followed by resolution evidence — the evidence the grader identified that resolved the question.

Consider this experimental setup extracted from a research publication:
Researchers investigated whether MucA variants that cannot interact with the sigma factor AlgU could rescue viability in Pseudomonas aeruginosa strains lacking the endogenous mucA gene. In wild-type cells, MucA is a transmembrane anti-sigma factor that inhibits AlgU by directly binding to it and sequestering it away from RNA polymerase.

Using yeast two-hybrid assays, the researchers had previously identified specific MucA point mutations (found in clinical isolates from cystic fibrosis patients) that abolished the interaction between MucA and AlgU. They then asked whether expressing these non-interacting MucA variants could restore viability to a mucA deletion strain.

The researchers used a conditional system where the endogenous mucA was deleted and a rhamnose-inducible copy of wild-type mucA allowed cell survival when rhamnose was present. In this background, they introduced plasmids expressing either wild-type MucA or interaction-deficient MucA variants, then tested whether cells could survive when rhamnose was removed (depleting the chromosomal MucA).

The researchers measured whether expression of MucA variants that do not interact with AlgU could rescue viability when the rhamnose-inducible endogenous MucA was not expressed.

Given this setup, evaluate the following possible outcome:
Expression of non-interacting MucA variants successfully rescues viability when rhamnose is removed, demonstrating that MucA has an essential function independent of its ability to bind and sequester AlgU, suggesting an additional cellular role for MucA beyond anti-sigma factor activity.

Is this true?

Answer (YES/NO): NO